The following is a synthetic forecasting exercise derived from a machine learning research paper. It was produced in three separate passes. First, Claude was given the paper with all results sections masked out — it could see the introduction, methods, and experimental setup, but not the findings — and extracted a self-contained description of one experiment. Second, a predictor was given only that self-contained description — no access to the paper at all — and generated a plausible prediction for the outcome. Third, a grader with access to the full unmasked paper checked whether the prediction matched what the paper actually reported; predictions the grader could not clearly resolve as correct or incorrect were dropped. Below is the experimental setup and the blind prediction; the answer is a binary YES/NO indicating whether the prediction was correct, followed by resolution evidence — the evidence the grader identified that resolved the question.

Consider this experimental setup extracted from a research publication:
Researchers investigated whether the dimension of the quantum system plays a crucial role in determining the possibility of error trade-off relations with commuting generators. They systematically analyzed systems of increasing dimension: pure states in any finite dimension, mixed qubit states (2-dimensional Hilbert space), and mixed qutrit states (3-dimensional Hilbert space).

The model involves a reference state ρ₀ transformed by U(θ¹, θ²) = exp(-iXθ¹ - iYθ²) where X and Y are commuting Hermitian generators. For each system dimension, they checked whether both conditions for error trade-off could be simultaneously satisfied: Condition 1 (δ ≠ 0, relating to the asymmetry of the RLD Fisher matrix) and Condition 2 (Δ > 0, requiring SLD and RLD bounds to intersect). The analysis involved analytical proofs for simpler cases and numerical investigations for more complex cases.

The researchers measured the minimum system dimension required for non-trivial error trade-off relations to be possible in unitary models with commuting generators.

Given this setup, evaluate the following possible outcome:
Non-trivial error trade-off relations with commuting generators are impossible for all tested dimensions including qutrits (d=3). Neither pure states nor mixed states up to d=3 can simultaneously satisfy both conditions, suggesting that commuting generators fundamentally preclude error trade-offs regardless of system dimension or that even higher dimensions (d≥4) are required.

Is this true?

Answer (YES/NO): NO